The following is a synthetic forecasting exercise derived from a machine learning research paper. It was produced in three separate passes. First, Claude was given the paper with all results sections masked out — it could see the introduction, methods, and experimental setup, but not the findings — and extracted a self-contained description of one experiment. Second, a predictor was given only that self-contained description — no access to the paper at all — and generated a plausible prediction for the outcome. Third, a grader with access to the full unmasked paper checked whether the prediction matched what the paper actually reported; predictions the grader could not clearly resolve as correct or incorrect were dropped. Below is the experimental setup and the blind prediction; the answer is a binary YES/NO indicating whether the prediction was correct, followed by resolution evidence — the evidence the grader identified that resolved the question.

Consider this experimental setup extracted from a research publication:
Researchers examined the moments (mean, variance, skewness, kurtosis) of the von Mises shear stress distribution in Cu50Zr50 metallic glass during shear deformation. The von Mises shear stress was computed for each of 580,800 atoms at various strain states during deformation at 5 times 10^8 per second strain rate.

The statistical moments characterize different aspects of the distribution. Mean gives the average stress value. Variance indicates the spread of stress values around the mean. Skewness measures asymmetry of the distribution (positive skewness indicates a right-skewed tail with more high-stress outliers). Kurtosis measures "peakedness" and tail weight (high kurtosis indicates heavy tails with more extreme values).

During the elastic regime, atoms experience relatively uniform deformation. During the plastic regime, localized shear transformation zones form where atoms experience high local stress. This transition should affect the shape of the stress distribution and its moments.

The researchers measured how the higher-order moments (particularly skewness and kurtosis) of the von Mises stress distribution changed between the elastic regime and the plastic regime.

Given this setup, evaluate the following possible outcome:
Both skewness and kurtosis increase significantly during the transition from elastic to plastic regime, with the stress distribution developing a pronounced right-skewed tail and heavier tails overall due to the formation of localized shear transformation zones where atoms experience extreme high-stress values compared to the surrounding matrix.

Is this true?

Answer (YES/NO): NO